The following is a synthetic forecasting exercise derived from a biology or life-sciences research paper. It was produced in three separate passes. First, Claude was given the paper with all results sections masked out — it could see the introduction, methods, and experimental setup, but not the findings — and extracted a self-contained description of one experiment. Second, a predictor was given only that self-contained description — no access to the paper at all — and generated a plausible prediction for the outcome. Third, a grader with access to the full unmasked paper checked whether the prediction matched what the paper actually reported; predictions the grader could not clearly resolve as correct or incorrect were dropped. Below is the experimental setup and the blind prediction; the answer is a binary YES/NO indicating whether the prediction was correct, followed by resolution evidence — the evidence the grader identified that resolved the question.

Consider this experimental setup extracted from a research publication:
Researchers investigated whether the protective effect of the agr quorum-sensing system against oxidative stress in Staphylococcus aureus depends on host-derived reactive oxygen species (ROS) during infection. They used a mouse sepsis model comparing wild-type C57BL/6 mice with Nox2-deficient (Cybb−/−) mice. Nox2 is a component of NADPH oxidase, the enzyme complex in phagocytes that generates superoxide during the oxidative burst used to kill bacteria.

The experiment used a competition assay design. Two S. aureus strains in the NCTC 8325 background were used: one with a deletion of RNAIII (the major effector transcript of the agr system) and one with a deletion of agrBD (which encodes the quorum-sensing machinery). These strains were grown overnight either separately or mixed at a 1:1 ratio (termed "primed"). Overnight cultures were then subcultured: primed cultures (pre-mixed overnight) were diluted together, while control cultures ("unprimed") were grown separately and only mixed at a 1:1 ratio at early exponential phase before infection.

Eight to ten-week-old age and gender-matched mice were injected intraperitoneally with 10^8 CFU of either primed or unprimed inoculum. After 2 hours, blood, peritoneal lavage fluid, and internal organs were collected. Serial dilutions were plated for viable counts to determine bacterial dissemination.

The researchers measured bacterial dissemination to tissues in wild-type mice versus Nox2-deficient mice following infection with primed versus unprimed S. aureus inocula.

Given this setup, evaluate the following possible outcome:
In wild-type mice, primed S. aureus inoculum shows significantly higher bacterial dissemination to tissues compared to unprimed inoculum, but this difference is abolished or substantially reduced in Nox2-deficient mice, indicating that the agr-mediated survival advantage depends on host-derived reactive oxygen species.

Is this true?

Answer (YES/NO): YES